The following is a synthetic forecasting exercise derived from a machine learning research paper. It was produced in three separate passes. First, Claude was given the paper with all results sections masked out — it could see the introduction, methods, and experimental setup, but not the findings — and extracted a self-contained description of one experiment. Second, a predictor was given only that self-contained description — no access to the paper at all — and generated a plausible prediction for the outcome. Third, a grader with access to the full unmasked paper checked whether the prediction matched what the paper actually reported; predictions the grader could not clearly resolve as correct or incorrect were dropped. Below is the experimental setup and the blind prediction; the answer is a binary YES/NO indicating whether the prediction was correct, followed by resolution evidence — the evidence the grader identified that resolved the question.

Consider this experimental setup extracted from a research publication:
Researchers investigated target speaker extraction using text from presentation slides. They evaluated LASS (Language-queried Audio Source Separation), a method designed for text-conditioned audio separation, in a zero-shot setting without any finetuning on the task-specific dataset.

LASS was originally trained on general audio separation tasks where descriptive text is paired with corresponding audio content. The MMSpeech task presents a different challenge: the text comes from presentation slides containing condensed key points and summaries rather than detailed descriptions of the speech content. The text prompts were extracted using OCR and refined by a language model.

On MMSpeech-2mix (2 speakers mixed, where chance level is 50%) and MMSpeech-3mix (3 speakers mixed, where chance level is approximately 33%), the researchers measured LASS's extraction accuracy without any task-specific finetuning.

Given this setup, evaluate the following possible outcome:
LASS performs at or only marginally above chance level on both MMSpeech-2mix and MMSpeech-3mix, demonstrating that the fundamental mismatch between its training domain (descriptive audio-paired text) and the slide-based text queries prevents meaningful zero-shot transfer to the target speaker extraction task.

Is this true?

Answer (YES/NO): YES